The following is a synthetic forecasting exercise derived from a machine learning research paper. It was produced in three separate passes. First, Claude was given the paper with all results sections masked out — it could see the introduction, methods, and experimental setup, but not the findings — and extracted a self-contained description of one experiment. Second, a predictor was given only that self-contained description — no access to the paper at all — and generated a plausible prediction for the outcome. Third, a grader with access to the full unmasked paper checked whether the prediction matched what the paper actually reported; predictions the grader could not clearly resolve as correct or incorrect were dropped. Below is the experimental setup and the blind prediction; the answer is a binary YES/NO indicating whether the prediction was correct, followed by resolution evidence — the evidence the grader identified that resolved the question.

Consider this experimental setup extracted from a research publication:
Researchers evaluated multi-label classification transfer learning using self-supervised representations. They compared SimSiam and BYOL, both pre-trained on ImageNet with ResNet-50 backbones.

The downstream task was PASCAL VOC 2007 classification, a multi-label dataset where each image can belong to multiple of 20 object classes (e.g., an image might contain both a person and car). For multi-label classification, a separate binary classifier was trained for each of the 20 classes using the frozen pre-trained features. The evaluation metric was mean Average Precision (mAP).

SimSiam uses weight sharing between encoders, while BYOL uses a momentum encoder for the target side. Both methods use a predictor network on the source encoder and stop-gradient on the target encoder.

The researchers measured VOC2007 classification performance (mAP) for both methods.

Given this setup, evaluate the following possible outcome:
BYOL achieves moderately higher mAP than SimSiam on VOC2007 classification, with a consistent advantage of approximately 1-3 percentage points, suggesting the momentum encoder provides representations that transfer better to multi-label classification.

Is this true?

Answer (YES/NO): YES